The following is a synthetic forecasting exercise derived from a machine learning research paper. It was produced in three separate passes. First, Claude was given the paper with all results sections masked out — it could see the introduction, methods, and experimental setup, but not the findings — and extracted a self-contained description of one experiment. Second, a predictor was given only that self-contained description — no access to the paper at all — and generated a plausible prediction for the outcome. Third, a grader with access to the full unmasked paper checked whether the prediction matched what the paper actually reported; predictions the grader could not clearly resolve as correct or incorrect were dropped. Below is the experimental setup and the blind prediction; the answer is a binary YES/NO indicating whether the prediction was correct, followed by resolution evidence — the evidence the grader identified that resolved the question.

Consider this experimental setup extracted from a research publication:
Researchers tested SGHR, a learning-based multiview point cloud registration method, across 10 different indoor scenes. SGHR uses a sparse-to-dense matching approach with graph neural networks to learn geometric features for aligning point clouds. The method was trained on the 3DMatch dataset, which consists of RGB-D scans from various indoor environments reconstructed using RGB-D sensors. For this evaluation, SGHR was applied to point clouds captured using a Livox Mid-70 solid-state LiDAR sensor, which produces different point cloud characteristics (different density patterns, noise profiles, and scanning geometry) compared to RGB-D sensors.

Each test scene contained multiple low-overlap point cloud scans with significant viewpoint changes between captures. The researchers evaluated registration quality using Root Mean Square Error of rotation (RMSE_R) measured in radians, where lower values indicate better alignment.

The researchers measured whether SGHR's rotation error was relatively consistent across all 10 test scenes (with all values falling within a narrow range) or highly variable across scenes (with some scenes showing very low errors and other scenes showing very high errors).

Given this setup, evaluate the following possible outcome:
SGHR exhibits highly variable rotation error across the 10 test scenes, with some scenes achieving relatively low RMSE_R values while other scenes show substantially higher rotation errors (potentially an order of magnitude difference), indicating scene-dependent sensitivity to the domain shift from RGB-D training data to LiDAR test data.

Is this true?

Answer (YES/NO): YES